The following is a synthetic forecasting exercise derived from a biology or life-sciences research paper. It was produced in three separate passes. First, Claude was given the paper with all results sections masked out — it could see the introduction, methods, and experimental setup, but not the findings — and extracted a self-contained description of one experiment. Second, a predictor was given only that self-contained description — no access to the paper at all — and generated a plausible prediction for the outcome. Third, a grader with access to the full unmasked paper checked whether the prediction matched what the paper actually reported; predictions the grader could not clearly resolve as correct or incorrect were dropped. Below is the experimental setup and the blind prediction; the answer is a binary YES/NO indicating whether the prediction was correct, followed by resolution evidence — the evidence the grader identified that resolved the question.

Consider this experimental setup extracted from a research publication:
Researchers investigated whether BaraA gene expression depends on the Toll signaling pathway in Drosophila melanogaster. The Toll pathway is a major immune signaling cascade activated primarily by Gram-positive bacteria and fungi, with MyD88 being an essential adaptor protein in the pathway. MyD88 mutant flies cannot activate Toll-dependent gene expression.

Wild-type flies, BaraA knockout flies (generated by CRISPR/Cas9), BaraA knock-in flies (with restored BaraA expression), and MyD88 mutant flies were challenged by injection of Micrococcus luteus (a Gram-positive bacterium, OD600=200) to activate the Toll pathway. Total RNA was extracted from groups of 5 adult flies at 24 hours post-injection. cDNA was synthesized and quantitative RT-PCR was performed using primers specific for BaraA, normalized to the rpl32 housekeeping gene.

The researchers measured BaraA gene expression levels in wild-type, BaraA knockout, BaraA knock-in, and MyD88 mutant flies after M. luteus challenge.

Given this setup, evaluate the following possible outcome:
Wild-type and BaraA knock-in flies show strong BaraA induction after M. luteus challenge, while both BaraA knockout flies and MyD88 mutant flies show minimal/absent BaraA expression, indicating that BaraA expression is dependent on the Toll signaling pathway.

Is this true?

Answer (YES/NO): NO